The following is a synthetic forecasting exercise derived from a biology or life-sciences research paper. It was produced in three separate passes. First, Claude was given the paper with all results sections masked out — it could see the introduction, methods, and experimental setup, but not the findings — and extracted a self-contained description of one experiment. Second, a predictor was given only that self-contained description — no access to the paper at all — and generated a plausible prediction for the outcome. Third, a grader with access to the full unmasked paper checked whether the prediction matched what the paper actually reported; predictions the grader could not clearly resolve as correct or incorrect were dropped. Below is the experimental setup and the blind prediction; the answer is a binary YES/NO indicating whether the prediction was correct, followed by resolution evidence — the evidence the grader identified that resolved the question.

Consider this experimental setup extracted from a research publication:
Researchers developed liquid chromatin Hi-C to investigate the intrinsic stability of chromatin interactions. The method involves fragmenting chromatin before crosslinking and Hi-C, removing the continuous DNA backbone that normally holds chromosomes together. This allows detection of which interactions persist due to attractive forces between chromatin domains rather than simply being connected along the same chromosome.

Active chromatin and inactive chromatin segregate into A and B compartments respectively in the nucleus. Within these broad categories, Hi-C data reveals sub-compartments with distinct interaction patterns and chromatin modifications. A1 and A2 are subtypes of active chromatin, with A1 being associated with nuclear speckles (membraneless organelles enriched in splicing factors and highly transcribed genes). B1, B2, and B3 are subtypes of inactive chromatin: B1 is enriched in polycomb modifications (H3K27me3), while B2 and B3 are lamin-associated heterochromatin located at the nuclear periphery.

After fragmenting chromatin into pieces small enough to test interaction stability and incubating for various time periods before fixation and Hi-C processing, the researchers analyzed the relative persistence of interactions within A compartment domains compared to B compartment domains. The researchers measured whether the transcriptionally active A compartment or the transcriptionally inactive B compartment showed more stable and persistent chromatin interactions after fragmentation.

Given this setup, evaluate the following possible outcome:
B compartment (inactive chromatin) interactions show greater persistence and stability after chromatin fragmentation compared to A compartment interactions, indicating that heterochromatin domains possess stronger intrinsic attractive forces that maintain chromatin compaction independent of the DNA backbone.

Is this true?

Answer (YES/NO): YES